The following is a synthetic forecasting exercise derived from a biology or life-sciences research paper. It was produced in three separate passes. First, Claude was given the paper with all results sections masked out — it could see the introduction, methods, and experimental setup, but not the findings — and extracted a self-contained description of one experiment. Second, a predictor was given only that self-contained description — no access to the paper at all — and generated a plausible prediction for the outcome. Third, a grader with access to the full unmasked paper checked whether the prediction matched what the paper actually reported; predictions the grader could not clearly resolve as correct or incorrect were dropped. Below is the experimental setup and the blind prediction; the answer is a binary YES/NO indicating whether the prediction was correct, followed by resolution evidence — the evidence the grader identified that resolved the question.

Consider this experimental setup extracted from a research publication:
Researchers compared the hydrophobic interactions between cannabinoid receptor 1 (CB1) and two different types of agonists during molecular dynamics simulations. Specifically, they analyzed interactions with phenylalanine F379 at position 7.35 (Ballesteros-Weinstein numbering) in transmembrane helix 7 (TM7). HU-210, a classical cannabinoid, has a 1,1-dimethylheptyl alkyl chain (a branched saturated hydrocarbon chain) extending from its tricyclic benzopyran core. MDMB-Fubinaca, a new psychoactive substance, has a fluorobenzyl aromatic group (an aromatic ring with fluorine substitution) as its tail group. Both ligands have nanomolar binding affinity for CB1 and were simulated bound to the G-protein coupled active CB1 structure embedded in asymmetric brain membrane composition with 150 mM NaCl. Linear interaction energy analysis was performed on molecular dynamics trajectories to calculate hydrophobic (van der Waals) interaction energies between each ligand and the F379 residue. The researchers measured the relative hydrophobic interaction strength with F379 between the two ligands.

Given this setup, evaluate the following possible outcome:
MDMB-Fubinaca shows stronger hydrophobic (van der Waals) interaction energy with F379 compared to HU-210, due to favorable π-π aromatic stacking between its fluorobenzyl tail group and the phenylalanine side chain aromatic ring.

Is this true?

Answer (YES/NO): NO